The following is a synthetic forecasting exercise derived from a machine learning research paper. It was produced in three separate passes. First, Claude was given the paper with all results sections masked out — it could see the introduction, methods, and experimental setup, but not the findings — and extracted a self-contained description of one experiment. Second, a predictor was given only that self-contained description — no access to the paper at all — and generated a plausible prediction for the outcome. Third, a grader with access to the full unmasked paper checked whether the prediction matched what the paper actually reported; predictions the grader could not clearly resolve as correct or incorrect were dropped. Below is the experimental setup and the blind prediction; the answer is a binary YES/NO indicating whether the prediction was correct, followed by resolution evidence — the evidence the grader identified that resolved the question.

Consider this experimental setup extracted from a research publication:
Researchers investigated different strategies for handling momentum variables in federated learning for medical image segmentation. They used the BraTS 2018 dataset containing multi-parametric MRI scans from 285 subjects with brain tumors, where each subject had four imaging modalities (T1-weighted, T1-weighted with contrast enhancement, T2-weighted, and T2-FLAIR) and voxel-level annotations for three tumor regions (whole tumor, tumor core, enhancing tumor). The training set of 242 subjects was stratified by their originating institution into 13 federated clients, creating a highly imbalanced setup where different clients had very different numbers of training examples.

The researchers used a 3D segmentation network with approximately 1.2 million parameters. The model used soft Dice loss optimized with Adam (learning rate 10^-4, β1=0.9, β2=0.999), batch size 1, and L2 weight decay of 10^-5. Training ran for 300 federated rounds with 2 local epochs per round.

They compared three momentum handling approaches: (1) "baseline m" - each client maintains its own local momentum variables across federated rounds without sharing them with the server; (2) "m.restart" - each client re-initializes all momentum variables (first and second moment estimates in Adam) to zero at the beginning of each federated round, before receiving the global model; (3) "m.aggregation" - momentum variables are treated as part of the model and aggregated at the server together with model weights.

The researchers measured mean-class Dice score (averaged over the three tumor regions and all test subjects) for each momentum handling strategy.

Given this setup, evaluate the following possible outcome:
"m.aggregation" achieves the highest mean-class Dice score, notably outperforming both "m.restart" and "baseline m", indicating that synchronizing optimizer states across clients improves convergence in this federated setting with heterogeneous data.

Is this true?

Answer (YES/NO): NO